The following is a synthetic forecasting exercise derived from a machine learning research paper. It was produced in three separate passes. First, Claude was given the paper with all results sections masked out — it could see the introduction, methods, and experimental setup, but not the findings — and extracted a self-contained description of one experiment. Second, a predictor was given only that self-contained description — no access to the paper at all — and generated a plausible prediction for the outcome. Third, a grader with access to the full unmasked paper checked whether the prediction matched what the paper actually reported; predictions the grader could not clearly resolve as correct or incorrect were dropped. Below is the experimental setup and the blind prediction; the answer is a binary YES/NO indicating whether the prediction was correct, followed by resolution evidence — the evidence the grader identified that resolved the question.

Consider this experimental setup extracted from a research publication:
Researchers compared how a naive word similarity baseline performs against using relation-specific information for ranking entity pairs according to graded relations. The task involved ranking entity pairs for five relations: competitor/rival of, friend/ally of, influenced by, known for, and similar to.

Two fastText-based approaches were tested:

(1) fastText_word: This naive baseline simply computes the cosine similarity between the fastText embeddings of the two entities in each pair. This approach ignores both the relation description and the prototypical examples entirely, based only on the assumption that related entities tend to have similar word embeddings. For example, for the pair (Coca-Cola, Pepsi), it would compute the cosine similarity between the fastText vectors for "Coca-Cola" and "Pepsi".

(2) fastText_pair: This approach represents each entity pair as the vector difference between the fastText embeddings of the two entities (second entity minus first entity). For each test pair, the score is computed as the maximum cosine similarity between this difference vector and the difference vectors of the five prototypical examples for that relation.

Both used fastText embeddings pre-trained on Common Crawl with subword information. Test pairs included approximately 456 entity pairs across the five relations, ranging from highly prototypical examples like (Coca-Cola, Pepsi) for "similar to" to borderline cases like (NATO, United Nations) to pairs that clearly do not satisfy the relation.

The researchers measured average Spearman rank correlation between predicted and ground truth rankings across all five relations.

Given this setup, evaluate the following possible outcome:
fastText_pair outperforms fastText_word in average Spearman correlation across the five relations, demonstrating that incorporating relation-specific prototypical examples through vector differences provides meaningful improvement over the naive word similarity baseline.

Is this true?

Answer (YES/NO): NO